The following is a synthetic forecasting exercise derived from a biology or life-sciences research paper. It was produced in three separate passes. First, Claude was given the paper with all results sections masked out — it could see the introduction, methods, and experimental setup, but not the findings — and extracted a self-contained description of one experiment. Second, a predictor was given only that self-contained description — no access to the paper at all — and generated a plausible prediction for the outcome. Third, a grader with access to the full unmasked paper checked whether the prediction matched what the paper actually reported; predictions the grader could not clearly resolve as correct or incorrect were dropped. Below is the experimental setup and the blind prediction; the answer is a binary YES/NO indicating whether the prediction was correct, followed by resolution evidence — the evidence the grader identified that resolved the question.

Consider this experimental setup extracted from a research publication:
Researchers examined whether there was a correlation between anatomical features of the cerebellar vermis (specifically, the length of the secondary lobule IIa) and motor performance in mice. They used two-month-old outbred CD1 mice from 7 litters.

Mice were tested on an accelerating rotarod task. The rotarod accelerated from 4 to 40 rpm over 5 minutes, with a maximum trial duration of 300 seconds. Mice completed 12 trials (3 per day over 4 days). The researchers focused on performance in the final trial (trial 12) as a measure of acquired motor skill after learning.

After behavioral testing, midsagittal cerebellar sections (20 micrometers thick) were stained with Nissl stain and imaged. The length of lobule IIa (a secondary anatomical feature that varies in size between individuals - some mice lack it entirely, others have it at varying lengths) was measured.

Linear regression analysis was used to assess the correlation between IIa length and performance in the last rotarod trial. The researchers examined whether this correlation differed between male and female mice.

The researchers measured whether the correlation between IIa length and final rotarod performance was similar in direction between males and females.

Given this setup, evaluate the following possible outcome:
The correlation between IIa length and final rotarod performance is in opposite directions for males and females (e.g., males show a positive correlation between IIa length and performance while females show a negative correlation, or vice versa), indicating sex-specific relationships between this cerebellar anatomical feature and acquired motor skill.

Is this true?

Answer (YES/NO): NO